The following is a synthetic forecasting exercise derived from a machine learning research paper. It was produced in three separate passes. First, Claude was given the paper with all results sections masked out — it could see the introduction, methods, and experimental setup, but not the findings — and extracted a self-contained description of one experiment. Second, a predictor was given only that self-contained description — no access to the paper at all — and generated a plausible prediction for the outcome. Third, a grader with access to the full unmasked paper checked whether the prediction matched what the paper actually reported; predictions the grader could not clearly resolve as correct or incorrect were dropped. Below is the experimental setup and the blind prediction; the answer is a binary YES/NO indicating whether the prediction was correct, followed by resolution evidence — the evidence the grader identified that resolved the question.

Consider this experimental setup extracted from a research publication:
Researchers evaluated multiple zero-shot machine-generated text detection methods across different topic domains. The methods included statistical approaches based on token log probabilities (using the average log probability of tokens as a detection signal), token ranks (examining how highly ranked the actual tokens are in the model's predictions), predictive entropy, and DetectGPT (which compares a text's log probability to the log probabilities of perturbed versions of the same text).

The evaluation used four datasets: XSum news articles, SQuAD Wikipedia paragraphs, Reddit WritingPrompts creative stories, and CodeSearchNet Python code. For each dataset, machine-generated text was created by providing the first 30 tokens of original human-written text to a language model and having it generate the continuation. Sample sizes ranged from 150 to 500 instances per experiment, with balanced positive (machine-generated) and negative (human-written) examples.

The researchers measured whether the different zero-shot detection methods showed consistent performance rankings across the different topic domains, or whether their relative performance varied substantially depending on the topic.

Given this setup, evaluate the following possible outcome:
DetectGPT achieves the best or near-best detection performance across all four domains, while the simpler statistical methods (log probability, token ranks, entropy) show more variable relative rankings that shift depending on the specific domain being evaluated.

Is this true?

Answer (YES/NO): NO